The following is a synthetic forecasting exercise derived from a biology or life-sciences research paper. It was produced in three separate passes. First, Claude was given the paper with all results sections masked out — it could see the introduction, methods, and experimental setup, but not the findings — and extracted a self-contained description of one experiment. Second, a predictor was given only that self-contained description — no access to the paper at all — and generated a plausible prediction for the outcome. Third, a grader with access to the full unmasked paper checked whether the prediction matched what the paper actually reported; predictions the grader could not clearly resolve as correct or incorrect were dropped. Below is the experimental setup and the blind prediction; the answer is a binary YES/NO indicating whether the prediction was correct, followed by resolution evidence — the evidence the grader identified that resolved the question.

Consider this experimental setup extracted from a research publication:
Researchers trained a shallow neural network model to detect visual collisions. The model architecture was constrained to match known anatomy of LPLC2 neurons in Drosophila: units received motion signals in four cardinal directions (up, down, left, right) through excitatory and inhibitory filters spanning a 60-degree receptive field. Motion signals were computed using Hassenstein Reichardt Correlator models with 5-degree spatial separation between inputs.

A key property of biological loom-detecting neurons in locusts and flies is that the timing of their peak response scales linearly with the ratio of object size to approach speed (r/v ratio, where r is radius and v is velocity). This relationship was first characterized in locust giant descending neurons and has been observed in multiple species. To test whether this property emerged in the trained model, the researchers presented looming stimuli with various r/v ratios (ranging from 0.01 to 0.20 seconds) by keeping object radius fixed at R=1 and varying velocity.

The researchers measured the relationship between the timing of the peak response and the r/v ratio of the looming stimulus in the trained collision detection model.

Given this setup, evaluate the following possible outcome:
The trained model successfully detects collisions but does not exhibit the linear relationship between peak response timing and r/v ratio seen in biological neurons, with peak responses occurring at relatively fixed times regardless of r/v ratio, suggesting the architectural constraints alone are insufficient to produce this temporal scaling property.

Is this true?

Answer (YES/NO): NO